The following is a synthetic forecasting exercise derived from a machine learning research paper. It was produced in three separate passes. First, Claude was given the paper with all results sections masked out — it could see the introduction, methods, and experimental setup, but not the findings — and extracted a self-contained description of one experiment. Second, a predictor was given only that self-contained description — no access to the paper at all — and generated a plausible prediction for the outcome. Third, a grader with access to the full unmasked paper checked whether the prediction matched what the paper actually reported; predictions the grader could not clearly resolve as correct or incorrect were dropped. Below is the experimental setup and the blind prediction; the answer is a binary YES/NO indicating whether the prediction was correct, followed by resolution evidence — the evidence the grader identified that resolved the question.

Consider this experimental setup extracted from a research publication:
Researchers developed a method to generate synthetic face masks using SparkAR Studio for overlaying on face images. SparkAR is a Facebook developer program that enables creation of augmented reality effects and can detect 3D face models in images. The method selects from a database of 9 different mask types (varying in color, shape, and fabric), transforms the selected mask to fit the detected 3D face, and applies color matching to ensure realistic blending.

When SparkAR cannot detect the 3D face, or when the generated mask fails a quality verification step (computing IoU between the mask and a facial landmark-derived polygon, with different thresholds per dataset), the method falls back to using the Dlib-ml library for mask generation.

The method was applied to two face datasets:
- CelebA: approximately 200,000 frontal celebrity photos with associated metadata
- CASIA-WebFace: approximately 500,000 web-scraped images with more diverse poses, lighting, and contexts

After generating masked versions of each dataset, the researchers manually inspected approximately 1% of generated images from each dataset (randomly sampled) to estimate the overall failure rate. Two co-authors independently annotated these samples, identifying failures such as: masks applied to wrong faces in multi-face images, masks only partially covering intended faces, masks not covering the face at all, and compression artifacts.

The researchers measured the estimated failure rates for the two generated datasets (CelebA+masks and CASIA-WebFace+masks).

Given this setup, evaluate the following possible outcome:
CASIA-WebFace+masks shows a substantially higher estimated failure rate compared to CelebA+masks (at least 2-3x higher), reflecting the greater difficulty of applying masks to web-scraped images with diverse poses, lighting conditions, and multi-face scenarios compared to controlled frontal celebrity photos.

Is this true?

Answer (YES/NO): NO